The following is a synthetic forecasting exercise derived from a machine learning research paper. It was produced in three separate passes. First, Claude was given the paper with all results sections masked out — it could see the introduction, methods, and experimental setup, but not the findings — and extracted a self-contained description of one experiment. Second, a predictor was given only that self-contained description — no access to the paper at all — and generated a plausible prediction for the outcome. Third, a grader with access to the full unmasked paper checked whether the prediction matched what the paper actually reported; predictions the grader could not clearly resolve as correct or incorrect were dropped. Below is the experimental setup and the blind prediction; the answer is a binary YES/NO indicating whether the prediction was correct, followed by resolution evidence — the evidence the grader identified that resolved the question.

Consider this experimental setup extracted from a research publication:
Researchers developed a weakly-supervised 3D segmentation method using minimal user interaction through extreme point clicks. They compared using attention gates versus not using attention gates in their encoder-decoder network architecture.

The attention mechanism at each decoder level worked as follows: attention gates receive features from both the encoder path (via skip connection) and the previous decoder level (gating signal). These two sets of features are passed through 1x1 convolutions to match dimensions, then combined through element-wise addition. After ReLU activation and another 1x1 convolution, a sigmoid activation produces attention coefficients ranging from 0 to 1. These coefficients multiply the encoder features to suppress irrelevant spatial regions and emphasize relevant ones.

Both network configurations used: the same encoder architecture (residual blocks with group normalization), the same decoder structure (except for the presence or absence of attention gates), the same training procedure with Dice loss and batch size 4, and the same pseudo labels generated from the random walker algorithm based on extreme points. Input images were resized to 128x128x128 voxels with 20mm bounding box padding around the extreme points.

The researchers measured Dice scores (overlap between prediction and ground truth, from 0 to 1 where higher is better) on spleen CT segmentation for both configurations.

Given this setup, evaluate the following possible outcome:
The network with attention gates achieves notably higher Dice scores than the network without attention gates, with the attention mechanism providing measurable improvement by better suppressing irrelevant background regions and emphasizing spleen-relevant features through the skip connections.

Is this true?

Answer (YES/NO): NO